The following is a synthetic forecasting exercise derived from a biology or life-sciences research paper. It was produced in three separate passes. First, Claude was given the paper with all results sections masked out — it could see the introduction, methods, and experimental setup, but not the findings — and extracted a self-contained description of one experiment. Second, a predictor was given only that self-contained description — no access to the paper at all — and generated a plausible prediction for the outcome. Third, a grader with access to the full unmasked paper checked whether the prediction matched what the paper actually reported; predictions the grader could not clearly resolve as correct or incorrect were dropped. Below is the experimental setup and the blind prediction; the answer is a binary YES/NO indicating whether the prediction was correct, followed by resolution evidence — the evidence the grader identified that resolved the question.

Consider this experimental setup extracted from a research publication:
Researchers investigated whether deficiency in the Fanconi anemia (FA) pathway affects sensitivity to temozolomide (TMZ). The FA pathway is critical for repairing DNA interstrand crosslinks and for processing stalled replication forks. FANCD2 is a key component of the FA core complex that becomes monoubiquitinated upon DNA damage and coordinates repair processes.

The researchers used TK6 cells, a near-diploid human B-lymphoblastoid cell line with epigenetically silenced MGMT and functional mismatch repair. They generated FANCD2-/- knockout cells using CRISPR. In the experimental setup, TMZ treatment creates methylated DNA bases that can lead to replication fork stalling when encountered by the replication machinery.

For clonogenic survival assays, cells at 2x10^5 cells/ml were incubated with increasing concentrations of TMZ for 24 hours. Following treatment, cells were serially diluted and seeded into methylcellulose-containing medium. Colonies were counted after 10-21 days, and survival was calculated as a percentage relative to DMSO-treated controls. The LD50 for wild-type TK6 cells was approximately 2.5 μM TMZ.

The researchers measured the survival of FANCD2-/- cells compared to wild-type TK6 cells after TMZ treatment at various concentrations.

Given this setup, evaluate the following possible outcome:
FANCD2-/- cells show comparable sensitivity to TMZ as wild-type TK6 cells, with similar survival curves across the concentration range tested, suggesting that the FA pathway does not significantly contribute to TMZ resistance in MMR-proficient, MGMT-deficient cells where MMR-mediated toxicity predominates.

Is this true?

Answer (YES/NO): NO